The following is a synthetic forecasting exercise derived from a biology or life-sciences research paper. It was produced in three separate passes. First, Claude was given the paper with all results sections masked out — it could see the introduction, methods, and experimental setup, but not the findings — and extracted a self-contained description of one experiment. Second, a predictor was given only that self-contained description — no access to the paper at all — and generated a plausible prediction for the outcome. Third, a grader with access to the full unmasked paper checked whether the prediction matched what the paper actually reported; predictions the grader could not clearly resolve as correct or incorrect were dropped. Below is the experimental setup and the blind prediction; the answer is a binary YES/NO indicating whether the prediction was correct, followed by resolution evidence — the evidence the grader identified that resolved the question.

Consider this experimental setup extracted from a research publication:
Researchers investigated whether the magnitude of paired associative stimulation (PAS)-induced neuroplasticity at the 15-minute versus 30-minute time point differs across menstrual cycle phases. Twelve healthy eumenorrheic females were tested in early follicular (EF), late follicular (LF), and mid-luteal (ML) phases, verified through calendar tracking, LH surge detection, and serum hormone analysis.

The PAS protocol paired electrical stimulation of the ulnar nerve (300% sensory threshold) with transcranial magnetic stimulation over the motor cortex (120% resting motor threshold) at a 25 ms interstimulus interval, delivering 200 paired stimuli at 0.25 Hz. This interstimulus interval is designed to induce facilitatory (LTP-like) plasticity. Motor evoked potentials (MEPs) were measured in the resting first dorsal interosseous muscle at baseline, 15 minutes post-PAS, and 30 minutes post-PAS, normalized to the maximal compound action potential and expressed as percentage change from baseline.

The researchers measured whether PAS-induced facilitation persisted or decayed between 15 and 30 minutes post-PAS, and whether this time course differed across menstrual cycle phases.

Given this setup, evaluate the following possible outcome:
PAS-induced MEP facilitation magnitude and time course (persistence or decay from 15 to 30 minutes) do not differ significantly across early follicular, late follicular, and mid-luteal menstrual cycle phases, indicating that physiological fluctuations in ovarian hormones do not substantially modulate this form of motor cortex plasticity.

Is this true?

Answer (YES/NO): NO